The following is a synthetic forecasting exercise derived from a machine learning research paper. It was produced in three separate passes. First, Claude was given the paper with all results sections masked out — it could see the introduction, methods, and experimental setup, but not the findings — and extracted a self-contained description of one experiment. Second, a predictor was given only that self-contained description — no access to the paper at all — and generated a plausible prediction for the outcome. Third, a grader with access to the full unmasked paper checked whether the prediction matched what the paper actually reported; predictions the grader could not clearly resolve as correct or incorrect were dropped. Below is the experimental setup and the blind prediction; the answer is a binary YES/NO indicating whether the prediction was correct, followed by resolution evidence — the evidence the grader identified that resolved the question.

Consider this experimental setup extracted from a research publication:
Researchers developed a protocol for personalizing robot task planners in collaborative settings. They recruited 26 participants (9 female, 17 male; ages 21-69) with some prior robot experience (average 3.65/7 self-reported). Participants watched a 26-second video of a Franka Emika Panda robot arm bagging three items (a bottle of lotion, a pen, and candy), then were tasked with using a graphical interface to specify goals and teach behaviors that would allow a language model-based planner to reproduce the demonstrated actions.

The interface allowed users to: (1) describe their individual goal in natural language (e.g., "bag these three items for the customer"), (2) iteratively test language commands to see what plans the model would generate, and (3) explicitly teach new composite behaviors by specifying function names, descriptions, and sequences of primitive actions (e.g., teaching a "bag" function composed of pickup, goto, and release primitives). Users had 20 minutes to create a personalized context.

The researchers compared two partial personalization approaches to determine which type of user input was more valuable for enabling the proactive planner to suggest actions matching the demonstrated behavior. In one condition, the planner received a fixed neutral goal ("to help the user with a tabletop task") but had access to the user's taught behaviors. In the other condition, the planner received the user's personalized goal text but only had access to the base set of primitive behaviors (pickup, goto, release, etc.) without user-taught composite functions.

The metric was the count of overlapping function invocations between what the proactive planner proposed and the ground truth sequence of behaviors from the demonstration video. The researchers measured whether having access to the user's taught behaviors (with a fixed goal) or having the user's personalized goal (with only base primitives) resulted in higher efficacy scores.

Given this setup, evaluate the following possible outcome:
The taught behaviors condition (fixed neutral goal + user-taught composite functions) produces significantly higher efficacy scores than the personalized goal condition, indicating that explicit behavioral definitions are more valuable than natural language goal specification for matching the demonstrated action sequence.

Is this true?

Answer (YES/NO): NO